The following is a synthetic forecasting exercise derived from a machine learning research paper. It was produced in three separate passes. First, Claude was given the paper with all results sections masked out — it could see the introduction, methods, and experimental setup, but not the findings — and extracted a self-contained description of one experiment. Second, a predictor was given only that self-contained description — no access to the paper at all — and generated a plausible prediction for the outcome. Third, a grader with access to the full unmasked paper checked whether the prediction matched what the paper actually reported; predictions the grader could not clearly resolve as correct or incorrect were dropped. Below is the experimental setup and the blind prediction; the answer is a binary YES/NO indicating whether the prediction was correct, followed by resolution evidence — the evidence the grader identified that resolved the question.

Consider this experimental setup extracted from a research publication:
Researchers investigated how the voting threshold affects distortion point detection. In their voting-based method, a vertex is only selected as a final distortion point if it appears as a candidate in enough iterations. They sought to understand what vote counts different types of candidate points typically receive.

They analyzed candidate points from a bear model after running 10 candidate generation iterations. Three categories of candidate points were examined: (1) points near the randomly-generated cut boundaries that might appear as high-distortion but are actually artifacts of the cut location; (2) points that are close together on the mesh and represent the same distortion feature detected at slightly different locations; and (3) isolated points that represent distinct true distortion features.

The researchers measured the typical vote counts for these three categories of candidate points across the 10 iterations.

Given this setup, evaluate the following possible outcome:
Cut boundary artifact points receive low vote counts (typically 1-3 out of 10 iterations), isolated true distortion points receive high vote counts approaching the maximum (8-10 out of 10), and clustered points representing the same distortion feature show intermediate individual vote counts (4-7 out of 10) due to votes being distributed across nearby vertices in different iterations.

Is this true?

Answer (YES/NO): NO